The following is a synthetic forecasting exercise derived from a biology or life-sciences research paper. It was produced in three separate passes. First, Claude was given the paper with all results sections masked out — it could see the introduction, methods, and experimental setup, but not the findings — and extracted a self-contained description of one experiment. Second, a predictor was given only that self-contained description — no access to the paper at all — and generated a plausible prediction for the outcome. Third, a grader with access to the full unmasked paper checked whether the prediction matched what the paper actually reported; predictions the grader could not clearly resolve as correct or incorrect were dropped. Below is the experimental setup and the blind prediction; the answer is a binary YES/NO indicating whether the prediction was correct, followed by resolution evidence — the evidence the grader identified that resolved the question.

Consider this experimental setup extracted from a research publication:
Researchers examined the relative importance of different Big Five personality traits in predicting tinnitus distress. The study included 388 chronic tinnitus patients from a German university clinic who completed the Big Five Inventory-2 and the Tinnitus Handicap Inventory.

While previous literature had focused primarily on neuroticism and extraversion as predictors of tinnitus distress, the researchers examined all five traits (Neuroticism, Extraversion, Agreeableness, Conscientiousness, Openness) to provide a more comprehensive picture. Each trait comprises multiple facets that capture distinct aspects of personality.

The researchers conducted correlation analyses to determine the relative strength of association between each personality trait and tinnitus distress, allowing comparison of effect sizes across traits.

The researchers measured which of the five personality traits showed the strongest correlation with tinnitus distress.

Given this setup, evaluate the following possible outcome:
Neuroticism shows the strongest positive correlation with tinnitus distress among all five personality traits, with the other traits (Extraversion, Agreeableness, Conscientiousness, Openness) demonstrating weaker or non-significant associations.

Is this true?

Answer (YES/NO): YES